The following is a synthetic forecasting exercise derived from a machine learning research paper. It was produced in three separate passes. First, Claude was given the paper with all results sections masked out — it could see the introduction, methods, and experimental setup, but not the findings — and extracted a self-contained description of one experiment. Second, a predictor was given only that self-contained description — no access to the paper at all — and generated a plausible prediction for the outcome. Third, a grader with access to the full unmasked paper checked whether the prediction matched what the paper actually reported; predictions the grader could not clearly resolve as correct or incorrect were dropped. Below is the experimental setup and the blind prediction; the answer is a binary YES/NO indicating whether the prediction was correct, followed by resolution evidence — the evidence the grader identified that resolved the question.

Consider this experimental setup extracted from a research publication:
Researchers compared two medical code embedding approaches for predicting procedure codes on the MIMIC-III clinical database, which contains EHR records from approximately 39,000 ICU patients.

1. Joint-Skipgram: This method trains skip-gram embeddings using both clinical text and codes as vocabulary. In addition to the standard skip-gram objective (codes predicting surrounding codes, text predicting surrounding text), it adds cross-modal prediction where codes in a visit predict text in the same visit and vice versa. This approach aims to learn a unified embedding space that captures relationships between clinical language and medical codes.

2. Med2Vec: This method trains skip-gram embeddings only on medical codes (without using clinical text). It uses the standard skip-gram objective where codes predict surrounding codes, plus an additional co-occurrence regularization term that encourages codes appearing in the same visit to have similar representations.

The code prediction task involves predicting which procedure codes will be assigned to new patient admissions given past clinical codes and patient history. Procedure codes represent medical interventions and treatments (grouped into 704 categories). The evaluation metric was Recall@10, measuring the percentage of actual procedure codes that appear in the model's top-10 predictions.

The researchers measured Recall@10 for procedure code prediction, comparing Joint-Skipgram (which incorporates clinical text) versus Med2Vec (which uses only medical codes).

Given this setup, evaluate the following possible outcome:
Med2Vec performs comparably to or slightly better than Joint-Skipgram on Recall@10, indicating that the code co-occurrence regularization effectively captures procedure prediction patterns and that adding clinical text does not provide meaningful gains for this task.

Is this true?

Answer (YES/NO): NO